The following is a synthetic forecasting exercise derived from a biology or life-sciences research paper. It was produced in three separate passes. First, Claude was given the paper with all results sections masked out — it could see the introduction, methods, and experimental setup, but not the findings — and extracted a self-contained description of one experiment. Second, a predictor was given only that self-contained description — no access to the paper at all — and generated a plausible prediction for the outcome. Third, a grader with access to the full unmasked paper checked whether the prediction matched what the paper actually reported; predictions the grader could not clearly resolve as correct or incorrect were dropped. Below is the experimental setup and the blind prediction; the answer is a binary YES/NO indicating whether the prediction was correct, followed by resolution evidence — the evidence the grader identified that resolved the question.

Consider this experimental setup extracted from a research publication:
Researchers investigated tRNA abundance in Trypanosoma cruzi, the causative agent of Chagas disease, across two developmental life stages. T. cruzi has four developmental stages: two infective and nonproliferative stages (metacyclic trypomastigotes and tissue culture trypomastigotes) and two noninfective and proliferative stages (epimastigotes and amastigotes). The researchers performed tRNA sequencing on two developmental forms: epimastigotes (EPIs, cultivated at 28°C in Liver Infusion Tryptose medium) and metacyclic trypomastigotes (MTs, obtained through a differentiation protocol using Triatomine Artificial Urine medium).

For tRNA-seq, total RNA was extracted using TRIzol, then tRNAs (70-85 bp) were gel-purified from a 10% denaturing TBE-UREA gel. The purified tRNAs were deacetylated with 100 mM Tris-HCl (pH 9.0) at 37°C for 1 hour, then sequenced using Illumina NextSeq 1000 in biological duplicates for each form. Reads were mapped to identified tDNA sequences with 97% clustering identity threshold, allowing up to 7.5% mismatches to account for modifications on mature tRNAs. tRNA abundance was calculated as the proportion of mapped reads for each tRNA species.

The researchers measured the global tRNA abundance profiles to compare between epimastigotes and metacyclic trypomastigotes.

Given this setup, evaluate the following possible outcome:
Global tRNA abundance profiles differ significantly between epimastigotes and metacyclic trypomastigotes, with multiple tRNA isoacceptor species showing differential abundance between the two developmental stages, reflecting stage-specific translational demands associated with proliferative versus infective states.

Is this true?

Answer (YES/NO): NO